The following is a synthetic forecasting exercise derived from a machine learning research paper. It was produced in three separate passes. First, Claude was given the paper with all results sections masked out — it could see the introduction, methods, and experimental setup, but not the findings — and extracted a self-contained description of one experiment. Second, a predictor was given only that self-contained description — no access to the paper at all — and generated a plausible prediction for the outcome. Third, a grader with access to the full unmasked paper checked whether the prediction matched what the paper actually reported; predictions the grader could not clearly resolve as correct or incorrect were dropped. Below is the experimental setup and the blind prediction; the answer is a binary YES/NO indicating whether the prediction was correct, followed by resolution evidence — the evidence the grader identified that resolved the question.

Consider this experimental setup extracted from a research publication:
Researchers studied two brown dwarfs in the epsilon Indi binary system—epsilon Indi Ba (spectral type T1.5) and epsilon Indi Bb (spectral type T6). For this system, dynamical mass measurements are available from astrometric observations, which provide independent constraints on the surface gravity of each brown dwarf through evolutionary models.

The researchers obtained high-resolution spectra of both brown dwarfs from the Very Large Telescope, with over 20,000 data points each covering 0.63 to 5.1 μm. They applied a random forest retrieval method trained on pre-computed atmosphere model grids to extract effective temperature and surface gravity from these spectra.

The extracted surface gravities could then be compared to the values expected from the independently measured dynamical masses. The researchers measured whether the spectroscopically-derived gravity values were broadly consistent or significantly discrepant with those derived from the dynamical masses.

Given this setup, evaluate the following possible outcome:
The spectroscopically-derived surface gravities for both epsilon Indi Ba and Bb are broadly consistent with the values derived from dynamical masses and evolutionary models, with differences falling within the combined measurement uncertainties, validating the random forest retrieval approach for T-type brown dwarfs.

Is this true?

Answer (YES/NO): YES